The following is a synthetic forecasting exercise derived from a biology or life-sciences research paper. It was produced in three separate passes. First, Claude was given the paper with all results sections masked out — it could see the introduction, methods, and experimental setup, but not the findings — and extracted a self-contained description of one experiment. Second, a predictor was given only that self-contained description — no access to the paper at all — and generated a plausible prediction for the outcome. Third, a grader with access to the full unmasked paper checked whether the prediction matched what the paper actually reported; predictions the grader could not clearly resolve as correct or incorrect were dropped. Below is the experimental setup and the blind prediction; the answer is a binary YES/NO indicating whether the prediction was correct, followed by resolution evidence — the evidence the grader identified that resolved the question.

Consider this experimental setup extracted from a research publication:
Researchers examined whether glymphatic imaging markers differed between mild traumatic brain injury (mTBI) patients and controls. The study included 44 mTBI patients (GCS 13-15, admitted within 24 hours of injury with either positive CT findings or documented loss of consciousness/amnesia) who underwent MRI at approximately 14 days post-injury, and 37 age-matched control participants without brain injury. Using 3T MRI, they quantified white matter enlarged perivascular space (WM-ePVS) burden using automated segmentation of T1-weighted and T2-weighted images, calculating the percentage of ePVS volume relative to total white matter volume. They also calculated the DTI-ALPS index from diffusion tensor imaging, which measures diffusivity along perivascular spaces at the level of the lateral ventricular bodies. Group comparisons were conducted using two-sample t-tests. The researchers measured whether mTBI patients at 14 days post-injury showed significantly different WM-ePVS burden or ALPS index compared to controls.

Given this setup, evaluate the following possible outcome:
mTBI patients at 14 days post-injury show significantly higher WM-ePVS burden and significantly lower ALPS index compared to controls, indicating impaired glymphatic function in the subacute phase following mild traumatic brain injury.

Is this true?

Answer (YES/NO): NO